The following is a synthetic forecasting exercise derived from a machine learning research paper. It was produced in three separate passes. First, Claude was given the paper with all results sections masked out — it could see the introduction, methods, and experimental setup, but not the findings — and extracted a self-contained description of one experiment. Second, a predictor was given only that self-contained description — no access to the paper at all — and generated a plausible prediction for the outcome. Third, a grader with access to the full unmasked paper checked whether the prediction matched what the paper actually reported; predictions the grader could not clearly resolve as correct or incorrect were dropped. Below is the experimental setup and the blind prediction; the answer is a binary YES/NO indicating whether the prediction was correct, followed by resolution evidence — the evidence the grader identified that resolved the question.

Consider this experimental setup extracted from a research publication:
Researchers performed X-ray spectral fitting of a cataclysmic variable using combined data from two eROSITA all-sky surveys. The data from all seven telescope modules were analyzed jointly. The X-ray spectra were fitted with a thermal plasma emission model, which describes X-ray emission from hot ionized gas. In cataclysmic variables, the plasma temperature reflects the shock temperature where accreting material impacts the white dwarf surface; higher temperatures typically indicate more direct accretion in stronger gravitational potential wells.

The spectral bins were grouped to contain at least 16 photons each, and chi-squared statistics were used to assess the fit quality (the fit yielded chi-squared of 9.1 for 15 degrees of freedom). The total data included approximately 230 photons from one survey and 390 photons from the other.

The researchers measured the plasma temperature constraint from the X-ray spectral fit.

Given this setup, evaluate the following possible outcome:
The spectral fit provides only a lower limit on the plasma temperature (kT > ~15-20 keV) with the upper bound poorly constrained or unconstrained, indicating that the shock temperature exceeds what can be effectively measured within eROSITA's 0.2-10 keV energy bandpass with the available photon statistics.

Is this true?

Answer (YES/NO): NO